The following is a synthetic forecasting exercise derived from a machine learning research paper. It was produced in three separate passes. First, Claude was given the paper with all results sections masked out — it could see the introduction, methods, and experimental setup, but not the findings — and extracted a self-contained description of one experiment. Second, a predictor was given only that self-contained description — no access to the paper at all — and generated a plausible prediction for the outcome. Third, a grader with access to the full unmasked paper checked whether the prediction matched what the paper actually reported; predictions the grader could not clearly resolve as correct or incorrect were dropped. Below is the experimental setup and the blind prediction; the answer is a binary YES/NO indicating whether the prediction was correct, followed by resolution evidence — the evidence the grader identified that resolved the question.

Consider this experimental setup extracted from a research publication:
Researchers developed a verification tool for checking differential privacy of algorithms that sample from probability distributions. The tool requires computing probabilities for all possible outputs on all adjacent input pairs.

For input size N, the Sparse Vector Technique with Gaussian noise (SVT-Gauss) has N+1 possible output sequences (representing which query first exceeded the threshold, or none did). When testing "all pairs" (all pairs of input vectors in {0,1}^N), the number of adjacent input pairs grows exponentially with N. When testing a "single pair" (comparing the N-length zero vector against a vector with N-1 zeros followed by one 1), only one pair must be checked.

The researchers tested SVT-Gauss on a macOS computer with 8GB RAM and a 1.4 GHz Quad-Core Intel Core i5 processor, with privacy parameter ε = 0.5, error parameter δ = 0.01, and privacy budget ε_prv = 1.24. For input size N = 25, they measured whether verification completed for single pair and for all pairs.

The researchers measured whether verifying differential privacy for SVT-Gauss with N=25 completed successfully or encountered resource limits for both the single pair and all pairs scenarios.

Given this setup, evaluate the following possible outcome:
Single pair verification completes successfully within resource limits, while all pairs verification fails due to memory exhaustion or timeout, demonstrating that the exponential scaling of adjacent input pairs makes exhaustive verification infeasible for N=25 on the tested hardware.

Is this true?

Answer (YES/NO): YES